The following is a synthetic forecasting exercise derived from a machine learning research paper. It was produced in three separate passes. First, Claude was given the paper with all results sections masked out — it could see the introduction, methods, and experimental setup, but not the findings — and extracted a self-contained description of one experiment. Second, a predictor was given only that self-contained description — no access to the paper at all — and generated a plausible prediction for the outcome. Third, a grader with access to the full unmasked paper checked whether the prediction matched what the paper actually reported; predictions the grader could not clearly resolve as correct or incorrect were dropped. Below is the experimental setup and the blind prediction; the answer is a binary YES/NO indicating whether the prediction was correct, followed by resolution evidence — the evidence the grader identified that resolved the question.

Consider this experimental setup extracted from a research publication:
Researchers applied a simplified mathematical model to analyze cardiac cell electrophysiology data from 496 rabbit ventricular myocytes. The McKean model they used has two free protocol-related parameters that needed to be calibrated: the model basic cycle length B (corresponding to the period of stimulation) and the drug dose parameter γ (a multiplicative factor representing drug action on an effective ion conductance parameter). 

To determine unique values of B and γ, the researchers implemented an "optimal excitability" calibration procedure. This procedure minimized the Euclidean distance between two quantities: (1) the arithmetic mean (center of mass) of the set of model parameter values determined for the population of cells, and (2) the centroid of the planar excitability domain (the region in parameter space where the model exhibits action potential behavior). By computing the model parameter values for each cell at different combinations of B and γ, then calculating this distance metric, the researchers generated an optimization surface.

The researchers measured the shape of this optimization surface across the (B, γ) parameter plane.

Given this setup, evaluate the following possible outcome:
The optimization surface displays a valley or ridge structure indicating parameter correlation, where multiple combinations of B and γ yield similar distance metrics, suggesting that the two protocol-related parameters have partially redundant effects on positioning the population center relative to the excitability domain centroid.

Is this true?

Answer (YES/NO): NO